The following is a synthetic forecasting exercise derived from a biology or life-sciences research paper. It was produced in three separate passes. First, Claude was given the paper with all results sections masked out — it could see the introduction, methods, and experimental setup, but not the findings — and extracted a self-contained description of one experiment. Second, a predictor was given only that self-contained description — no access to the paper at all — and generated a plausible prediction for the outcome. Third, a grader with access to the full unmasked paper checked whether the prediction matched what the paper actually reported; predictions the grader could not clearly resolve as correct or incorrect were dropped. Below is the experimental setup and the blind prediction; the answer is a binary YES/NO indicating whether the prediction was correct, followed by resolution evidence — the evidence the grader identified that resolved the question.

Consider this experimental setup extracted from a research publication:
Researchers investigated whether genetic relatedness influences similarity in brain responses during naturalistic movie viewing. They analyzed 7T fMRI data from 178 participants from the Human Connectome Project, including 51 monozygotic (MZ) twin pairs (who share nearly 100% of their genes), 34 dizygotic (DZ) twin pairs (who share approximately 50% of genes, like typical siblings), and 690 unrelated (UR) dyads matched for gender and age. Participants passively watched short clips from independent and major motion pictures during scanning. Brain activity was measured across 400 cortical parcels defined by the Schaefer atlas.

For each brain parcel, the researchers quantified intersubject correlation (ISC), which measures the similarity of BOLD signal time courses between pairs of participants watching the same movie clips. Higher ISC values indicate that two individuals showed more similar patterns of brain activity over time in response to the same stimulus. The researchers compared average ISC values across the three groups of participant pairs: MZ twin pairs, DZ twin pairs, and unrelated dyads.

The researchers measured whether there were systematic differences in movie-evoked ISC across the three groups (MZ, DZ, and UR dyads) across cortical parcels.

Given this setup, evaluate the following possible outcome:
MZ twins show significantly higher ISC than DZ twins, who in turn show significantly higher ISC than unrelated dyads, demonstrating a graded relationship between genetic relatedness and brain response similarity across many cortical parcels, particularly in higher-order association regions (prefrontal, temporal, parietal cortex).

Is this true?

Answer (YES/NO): NO